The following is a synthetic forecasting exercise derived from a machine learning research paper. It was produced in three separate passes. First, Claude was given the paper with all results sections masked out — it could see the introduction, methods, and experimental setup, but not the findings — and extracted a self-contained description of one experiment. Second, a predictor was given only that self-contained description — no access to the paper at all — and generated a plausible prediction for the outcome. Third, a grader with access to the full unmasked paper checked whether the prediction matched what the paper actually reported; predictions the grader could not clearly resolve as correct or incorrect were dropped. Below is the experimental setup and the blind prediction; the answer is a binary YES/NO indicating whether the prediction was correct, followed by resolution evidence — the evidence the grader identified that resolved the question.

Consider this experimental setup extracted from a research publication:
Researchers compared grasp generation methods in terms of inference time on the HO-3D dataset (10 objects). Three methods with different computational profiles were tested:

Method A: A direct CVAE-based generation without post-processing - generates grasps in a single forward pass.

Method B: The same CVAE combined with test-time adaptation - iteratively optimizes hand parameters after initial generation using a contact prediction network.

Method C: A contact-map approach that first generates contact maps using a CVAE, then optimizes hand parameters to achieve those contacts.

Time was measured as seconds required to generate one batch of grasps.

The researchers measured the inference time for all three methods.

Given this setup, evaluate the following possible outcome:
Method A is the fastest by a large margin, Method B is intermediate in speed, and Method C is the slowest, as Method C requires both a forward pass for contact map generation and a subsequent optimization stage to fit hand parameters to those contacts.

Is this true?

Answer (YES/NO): YES